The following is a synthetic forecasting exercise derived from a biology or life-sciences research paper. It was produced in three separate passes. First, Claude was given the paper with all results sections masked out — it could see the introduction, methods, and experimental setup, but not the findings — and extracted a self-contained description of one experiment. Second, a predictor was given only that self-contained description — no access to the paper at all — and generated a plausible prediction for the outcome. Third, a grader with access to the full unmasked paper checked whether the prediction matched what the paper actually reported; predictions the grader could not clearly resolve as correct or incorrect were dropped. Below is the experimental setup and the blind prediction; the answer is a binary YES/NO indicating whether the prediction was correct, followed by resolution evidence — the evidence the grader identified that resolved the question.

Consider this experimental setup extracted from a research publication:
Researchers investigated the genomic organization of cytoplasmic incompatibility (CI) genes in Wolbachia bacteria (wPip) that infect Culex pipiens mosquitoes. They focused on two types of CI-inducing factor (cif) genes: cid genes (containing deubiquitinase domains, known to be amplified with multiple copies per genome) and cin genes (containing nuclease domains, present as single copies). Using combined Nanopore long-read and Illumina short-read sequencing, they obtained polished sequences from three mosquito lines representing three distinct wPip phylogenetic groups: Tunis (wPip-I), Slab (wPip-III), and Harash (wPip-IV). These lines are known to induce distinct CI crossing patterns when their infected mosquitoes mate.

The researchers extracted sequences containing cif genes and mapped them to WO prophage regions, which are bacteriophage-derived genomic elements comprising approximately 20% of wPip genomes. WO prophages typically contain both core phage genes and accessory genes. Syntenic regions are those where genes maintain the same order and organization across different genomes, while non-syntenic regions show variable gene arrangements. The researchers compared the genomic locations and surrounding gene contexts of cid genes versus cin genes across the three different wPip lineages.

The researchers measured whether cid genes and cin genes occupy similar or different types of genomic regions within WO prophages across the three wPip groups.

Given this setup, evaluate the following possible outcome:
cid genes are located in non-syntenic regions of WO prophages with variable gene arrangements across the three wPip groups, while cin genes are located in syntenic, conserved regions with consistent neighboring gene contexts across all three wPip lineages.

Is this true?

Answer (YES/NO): YES